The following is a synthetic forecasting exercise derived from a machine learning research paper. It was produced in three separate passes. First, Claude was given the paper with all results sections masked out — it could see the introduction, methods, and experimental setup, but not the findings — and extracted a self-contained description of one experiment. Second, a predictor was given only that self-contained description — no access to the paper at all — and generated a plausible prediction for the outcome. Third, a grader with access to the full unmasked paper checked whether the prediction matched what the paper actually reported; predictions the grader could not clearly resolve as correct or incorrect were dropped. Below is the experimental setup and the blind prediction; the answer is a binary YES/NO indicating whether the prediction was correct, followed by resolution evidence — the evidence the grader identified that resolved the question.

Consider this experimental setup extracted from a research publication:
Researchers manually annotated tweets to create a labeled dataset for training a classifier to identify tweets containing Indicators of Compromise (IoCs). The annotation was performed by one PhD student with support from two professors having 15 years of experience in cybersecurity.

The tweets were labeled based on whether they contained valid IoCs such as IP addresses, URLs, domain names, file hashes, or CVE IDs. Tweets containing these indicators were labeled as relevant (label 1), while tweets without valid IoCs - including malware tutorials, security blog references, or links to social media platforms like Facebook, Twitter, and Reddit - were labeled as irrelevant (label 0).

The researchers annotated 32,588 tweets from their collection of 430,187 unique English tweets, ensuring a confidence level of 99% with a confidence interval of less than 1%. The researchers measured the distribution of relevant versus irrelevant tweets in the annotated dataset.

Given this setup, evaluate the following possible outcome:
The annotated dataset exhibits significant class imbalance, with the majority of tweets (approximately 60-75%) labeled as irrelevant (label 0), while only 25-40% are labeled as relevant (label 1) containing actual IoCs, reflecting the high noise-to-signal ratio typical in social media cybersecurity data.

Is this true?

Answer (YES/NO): YES